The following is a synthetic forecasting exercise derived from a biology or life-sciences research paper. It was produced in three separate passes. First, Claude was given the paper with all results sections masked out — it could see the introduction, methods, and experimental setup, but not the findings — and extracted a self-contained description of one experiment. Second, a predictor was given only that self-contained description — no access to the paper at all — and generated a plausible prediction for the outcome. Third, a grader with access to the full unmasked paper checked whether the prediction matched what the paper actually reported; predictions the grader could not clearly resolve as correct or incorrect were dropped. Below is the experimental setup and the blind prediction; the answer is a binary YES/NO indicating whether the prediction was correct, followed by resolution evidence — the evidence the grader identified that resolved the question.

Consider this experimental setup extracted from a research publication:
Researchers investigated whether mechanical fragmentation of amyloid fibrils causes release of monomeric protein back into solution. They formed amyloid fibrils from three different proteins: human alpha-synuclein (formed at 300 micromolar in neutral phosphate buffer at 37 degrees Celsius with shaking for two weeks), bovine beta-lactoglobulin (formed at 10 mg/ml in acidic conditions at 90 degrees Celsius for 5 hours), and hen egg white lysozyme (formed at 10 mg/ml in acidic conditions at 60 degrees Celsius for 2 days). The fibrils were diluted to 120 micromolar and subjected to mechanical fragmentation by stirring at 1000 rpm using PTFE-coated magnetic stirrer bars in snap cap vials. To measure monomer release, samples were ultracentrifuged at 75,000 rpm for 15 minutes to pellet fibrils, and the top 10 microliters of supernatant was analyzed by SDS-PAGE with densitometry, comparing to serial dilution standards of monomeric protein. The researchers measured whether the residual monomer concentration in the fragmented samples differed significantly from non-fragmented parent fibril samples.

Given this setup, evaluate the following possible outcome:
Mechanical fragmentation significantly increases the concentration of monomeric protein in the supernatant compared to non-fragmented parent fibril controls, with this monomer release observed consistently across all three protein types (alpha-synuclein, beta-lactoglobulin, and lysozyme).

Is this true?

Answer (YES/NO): NO